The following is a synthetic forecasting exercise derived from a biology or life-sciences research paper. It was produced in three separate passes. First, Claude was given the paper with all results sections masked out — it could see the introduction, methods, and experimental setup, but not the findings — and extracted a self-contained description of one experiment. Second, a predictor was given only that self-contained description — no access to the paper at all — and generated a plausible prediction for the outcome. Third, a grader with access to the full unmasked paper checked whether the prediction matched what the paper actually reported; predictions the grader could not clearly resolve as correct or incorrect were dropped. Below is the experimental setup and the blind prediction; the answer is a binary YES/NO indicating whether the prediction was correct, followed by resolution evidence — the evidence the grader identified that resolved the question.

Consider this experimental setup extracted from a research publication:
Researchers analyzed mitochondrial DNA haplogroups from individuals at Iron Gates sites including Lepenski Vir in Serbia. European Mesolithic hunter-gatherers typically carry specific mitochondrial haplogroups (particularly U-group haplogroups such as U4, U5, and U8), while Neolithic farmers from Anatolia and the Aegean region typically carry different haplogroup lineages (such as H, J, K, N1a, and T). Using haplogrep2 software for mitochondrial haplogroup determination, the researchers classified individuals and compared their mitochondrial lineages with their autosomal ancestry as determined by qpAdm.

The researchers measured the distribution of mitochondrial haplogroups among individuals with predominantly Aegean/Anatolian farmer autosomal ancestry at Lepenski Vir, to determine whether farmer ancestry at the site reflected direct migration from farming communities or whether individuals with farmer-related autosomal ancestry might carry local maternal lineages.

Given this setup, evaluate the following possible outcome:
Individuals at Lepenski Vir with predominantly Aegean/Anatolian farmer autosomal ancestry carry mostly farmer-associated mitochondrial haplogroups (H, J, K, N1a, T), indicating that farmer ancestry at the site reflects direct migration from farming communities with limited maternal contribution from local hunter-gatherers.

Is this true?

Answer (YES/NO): YES